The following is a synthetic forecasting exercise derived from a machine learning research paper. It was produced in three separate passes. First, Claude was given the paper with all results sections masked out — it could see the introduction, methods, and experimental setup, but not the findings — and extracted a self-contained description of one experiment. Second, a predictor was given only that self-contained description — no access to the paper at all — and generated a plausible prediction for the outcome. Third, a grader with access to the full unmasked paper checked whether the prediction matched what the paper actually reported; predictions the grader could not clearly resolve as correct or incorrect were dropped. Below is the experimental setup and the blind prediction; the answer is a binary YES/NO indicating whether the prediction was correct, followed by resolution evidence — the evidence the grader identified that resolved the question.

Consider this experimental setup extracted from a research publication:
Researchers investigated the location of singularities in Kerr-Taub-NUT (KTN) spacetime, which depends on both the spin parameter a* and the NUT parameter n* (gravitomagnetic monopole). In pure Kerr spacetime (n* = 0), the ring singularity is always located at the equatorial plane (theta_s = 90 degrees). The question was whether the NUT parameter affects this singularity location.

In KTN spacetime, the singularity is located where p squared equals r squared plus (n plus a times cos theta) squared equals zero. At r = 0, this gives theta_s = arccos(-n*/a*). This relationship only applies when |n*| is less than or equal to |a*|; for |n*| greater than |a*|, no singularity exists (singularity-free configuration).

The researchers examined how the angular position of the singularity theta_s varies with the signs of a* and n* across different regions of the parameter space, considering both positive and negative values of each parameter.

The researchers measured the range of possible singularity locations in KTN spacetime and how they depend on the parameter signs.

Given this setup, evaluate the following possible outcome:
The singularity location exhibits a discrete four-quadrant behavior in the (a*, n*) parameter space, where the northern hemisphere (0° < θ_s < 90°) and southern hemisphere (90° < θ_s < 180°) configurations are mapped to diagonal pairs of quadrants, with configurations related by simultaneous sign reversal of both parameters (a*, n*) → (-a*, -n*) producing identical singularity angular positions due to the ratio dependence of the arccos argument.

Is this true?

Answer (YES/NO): YES